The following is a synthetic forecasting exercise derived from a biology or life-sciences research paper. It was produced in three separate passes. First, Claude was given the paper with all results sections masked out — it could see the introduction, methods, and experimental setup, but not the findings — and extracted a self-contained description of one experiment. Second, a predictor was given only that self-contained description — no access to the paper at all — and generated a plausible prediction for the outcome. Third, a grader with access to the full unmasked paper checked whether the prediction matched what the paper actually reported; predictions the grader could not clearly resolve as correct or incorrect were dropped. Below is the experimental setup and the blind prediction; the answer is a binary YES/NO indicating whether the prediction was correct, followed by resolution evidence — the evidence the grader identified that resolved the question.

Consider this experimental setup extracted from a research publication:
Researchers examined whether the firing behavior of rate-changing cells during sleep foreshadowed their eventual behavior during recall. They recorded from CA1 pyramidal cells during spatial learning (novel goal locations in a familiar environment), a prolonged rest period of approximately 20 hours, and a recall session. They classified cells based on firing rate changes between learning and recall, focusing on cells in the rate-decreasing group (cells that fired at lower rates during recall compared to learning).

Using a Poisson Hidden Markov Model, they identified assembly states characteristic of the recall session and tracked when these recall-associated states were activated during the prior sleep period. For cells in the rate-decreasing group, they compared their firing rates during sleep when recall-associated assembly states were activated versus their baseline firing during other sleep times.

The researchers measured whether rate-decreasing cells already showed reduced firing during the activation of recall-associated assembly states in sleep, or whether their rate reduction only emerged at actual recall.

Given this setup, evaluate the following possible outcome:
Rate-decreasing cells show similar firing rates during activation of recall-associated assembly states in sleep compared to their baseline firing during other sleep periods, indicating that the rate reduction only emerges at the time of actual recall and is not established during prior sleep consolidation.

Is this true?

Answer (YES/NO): NO